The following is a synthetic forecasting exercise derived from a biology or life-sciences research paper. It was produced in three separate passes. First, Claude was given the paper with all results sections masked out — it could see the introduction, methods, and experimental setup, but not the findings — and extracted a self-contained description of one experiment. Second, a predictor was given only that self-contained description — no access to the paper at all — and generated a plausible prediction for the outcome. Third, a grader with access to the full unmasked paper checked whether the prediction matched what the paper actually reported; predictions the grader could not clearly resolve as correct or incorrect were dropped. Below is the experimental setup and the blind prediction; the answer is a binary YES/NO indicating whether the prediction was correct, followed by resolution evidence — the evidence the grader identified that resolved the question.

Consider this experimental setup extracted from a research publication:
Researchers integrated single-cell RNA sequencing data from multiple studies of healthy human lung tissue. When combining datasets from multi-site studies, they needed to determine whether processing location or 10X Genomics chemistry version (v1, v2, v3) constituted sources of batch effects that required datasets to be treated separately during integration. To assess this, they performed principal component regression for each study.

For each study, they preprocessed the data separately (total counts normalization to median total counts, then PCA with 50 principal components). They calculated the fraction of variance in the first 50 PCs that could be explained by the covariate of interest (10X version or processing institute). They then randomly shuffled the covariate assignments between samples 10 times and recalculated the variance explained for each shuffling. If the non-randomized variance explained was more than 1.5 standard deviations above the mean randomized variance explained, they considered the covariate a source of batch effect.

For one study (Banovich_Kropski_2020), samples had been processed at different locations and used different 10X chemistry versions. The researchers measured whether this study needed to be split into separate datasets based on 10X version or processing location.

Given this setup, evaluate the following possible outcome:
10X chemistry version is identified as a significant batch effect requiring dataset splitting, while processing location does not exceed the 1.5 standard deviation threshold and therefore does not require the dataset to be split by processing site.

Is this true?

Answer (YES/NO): NO